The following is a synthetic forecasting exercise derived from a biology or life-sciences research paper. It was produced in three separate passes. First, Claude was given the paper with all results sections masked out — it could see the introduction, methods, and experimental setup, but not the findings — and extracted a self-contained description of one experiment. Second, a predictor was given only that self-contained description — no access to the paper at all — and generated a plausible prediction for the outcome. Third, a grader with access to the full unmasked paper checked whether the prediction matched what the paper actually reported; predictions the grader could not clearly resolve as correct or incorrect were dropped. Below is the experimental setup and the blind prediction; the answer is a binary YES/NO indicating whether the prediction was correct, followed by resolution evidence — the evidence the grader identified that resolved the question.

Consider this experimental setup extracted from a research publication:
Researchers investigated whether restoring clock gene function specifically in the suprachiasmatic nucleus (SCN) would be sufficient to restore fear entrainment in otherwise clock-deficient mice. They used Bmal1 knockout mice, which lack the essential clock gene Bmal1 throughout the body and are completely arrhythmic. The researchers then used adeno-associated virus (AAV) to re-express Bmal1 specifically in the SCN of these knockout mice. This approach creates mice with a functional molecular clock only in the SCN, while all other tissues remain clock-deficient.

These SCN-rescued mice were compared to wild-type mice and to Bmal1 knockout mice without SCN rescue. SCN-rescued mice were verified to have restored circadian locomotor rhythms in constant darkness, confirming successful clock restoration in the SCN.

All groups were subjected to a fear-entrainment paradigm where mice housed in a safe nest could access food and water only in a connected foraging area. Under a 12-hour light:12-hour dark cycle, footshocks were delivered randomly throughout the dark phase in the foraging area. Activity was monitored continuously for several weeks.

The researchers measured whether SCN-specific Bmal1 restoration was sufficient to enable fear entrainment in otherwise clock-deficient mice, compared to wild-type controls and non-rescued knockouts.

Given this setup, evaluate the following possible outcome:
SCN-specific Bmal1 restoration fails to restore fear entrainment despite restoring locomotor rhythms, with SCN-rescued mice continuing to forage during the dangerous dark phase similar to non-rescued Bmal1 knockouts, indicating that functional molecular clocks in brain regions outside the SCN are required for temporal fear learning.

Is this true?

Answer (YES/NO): NO